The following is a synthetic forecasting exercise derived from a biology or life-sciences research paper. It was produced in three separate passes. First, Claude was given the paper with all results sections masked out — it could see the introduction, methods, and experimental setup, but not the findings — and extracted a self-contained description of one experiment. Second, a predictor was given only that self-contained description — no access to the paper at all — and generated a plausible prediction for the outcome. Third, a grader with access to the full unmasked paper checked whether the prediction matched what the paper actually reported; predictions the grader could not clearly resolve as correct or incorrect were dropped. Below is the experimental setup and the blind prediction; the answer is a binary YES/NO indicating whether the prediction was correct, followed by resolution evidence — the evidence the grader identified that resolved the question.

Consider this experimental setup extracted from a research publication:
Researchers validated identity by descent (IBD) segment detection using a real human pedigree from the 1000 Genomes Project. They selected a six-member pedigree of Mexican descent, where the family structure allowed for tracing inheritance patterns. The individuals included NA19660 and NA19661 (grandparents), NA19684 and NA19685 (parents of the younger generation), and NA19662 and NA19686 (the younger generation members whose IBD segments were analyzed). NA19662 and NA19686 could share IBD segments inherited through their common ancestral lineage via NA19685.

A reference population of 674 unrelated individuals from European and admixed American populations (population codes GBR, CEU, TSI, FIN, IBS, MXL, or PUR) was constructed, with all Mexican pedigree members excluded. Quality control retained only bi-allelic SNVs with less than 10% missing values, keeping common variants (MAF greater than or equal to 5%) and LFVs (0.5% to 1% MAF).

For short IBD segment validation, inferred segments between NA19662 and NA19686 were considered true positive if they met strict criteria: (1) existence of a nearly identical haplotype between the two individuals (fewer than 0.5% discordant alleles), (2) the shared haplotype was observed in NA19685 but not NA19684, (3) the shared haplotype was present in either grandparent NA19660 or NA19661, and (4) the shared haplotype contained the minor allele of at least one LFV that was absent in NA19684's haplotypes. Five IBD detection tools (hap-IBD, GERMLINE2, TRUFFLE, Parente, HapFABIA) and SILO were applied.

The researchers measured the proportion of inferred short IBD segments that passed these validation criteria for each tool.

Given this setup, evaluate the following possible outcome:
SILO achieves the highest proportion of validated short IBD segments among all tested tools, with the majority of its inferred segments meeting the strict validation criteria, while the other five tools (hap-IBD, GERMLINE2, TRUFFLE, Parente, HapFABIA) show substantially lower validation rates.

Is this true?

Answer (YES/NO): YES